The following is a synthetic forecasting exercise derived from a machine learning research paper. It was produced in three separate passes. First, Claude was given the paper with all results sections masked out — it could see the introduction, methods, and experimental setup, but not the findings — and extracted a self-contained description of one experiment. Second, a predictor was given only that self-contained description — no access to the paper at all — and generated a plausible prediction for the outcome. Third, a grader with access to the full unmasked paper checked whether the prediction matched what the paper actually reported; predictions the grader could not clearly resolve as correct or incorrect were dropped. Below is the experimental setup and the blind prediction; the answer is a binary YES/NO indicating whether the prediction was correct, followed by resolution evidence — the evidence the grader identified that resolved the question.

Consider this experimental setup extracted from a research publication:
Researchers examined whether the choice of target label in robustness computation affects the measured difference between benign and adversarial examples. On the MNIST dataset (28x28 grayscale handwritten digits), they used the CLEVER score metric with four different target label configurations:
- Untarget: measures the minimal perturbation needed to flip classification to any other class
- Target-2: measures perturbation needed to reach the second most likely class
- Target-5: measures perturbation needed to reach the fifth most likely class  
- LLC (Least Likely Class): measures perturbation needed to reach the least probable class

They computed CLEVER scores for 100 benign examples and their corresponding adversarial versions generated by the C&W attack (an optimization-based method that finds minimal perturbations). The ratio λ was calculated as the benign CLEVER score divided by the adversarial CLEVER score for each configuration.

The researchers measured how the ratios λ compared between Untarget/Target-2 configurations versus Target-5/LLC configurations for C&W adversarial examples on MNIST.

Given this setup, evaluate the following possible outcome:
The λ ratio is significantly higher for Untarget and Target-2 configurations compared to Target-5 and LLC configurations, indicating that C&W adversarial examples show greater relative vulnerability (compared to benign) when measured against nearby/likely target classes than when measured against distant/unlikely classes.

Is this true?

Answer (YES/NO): YES